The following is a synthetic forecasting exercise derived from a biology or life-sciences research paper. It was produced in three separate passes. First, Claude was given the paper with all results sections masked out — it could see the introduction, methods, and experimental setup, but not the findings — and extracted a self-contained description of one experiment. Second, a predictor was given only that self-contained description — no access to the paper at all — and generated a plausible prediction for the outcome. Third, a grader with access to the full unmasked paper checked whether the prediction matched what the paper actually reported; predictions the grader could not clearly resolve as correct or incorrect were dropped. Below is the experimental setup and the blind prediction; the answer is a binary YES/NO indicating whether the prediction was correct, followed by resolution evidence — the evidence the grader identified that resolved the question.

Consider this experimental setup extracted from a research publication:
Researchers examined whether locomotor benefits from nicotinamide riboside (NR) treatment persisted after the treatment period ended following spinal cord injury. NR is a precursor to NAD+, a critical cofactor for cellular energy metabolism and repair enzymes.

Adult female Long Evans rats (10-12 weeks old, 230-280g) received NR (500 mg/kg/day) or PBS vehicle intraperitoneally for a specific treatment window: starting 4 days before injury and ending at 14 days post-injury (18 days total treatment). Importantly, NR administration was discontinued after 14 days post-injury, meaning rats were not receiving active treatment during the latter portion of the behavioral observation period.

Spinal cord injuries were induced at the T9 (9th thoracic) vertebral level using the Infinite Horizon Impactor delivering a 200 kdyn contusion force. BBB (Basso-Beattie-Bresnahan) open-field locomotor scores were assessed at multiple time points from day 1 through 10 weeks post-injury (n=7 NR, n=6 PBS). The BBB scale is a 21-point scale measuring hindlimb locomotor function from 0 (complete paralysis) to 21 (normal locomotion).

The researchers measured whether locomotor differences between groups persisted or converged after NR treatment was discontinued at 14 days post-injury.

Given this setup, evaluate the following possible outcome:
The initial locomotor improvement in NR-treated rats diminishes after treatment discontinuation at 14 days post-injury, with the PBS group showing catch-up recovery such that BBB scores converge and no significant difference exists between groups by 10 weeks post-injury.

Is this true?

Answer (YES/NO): NO